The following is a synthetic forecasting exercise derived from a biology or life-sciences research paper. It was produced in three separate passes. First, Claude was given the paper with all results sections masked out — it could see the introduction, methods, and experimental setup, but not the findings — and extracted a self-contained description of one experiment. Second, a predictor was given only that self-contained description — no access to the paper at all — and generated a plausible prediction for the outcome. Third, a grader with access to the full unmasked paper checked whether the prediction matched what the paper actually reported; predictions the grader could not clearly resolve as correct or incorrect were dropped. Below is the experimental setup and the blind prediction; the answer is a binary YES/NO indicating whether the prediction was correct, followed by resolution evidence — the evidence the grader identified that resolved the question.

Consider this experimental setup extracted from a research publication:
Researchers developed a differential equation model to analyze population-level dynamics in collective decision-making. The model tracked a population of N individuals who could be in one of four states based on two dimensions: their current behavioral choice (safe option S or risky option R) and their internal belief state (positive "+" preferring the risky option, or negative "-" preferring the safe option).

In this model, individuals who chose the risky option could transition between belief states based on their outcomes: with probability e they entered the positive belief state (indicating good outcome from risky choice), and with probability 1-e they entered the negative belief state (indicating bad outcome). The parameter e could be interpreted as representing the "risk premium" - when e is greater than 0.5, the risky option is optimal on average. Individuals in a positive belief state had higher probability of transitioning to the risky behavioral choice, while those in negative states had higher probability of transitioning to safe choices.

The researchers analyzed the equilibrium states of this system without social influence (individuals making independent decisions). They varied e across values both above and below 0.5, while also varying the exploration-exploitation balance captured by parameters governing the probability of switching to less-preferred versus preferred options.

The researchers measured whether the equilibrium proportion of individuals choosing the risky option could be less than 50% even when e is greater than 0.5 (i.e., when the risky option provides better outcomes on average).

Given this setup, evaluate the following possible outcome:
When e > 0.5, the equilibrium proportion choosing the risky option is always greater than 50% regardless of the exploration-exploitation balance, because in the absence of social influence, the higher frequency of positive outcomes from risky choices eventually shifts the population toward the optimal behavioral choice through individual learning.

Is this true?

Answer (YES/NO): NO